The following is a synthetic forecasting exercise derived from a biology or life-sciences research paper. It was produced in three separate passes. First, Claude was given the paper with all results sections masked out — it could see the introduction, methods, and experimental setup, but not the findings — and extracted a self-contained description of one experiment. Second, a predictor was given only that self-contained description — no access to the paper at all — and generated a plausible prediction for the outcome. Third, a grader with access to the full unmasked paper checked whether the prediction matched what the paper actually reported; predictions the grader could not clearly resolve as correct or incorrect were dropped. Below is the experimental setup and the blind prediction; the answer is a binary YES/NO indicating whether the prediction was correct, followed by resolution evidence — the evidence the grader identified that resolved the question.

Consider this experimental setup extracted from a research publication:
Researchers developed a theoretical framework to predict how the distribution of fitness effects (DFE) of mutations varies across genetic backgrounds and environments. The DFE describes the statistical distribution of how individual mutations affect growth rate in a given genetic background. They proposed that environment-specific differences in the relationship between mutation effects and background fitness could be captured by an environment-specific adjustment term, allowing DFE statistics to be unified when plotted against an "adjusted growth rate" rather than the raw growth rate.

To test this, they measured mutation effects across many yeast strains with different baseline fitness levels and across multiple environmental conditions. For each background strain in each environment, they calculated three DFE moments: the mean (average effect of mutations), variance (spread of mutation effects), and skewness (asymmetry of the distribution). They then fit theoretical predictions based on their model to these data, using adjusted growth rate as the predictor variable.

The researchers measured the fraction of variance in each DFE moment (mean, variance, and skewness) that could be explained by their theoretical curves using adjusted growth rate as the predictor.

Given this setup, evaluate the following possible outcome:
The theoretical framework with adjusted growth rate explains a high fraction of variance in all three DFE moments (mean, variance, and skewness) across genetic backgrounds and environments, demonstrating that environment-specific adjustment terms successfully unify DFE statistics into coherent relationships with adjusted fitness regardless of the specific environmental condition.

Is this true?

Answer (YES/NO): NO